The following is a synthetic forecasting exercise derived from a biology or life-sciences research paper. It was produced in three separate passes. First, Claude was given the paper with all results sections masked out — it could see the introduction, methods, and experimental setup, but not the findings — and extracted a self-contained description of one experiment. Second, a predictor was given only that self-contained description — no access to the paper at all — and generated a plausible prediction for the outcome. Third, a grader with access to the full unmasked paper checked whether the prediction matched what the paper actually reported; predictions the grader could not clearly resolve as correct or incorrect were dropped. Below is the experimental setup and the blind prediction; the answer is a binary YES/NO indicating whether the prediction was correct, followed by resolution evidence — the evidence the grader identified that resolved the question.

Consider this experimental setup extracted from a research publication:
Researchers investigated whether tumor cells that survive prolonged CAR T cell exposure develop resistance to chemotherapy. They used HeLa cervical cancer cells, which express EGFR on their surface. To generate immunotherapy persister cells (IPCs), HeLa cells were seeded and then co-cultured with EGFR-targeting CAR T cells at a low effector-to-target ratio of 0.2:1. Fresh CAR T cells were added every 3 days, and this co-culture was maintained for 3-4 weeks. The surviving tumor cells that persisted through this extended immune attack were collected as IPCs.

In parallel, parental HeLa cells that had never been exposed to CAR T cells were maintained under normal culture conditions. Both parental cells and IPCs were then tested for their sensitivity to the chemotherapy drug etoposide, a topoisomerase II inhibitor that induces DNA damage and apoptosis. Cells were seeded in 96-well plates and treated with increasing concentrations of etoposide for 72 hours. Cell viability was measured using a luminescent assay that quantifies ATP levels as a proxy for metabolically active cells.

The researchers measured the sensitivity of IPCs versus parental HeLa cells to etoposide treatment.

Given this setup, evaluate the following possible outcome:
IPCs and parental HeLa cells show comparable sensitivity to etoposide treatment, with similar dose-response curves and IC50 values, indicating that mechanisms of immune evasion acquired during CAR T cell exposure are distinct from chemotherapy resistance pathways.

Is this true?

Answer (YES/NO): NO